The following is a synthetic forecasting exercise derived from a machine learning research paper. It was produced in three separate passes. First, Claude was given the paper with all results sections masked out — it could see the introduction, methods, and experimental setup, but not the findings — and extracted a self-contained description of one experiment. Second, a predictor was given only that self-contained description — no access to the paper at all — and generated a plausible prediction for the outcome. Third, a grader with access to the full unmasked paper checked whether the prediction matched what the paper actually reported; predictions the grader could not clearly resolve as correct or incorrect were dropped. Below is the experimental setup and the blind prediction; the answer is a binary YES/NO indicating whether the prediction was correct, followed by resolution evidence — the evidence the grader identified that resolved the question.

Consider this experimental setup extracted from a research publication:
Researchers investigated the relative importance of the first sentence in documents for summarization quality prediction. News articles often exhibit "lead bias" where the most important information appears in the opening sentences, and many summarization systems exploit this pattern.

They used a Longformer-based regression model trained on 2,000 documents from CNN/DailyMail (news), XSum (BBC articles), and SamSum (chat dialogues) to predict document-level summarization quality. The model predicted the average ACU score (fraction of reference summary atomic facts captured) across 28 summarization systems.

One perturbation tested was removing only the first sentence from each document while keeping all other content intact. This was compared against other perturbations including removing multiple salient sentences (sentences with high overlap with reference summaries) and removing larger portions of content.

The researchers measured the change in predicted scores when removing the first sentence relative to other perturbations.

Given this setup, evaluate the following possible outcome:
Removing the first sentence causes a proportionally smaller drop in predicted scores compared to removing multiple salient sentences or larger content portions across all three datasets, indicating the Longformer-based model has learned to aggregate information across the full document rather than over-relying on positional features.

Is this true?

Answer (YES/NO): NO